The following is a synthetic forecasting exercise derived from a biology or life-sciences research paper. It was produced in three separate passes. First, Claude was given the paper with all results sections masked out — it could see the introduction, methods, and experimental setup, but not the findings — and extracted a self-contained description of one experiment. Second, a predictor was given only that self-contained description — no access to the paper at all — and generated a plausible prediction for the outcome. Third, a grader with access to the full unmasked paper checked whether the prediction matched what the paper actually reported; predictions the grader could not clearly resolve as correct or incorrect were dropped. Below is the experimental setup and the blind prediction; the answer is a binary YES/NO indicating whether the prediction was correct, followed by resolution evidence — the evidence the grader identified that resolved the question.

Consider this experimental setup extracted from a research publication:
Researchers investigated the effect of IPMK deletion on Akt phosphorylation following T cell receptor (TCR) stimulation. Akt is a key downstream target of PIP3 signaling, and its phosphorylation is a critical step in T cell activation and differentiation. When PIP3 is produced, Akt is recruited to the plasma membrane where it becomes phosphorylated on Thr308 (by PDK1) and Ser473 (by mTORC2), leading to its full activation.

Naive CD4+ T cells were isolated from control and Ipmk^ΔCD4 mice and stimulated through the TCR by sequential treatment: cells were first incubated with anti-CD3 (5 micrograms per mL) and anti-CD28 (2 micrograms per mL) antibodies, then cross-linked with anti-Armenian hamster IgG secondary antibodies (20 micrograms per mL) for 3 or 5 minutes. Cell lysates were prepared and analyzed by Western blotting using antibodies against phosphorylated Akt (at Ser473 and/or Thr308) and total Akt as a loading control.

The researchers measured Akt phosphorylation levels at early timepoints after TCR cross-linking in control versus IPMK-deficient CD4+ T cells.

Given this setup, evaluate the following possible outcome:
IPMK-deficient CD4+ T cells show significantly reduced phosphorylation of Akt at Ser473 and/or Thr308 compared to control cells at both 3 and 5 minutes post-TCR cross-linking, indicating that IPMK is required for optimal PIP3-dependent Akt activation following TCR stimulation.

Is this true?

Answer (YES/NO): YES